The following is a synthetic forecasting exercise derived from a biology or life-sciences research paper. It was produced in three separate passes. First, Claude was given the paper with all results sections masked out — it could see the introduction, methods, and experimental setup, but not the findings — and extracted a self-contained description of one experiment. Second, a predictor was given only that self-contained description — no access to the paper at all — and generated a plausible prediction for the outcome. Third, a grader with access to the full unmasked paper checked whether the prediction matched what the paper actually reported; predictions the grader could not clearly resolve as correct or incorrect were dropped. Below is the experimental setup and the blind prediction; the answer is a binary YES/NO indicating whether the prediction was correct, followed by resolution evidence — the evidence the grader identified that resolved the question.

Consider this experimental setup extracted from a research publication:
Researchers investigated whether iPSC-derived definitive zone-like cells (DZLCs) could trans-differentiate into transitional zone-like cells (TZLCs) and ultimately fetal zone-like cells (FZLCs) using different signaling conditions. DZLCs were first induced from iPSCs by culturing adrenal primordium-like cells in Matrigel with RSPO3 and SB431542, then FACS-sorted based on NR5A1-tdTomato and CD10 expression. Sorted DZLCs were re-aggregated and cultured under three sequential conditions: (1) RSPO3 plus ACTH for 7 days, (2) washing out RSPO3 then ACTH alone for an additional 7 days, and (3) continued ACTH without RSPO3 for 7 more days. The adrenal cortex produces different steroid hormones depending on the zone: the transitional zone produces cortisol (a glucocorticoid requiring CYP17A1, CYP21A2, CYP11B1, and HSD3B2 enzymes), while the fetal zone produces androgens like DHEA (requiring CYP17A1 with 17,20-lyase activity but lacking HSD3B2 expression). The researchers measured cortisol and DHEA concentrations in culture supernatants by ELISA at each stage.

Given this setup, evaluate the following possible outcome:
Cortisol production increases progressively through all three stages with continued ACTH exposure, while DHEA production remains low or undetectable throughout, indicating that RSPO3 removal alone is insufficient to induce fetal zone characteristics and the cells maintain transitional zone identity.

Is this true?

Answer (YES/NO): NO